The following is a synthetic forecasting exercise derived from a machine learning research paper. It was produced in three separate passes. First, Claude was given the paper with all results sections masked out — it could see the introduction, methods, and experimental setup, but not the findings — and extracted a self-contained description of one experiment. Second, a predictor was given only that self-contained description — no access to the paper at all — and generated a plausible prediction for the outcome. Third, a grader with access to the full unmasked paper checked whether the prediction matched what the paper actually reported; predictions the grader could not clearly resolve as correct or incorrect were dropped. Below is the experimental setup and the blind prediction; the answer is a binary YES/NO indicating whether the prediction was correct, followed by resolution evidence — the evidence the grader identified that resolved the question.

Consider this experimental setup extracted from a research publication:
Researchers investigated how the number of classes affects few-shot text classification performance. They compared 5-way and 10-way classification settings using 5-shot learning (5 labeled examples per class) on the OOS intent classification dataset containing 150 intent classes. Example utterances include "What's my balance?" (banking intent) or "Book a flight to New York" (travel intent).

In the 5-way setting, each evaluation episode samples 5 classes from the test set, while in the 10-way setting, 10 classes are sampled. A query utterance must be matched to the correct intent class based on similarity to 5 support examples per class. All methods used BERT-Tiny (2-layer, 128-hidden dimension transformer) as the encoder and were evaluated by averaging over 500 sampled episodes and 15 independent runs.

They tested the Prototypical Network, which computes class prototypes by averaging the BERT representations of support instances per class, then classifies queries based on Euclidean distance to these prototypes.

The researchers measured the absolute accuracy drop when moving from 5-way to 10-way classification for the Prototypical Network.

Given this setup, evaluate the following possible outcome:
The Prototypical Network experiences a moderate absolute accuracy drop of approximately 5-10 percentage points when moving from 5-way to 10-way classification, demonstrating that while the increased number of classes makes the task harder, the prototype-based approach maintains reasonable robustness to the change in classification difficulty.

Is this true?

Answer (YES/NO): NO